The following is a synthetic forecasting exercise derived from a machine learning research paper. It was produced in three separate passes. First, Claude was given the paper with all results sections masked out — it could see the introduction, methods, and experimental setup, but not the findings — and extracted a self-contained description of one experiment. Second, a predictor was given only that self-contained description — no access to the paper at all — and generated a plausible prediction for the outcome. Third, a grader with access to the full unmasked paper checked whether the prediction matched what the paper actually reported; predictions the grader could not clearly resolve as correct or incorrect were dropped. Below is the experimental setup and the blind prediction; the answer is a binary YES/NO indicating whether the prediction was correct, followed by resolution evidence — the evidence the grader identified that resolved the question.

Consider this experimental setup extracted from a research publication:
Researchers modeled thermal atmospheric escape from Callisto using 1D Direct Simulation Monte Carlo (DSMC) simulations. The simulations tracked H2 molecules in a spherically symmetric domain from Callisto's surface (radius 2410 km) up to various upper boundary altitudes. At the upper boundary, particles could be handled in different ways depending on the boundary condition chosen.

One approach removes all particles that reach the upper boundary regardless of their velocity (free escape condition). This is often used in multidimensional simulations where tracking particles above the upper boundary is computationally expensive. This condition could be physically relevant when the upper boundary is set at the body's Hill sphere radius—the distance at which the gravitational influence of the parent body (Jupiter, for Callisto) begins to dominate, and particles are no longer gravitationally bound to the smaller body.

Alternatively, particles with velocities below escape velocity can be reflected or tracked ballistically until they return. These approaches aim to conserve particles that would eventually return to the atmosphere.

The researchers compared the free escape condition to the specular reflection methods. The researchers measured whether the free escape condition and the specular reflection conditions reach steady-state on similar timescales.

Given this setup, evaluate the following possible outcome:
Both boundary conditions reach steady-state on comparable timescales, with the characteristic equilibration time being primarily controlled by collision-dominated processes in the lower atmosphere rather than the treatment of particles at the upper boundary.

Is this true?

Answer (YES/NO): NO